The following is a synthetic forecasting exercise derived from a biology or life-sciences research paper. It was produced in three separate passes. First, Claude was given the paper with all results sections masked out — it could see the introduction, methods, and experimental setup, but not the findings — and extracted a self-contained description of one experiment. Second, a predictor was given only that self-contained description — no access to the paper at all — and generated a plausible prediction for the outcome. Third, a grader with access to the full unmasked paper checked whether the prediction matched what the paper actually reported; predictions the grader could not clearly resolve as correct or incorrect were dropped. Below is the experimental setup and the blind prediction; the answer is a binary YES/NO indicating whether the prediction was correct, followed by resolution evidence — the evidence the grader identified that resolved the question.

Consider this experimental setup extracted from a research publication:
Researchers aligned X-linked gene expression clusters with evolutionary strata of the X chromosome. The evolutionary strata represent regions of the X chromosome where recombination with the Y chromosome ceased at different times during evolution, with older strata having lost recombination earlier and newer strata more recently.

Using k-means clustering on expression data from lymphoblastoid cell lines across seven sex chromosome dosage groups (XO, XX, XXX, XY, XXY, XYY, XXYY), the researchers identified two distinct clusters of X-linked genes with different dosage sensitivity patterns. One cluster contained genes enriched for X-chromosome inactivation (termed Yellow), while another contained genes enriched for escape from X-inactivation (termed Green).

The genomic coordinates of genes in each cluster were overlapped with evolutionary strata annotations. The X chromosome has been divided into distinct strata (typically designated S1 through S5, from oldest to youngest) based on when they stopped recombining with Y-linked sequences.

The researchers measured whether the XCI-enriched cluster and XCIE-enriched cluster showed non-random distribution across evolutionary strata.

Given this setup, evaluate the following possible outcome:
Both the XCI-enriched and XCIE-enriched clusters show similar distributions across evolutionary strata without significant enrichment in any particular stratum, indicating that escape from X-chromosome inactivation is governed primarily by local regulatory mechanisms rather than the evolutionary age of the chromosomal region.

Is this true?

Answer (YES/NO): NO